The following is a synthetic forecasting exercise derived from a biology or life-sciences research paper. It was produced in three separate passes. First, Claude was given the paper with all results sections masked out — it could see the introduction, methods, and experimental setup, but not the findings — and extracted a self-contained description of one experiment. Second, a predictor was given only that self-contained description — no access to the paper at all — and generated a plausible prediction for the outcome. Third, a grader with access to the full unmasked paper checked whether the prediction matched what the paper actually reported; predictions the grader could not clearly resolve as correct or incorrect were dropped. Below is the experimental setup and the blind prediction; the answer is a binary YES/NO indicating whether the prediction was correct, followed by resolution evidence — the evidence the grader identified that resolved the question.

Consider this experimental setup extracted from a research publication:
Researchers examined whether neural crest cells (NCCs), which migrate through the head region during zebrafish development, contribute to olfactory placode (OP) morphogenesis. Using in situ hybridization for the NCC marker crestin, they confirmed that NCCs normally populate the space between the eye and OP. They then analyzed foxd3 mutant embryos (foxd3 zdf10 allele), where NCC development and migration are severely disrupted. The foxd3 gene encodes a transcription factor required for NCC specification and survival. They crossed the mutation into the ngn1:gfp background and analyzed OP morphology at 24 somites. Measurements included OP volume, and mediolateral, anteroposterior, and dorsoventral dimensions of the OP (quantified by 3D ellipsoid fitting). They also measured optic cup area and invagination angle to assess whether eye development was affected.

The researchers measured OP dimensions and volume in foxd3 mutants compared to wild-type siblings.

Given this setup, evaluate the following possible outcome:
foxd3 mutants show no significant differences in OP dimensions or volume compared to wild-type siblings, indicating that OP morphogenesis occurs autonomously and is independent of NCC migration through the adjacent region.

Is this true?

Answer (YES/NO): NO